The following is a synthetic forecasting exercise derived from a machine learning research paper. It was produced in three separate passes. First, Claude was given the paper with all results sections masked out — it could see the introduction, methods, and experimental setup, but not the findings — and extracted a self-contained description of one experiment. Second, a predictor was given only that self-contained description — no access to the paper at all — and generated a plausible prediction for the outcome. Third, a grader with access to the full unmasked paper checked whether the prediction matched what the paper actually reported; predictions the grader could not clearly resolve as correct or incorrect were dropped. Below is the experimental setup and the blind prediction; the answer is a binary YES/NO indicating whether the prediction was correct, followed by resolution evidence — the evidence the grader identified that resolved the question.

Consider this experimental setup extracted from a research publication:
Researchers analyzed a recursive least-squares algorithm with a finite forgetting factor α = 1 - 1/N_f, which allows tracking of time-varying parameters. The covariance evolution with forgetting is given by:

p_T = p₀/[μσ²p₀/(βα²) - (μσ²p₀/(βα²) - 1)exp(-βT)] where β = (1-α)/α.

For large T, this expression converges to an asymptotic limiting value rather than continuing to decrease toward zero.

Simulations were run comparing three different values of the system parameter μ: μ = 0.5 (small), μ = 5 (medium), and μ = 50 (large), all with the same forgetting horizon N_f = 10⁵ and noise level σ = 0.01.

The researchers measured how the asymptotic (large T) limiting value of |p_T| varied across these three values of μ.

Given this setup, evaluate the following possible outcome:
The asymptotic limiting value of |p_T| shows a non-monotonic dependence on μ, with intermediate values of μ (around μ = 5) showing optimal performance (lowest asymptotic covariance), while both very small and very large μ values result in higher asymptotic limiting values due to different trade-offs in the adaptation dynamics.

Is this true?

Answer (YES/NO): NO